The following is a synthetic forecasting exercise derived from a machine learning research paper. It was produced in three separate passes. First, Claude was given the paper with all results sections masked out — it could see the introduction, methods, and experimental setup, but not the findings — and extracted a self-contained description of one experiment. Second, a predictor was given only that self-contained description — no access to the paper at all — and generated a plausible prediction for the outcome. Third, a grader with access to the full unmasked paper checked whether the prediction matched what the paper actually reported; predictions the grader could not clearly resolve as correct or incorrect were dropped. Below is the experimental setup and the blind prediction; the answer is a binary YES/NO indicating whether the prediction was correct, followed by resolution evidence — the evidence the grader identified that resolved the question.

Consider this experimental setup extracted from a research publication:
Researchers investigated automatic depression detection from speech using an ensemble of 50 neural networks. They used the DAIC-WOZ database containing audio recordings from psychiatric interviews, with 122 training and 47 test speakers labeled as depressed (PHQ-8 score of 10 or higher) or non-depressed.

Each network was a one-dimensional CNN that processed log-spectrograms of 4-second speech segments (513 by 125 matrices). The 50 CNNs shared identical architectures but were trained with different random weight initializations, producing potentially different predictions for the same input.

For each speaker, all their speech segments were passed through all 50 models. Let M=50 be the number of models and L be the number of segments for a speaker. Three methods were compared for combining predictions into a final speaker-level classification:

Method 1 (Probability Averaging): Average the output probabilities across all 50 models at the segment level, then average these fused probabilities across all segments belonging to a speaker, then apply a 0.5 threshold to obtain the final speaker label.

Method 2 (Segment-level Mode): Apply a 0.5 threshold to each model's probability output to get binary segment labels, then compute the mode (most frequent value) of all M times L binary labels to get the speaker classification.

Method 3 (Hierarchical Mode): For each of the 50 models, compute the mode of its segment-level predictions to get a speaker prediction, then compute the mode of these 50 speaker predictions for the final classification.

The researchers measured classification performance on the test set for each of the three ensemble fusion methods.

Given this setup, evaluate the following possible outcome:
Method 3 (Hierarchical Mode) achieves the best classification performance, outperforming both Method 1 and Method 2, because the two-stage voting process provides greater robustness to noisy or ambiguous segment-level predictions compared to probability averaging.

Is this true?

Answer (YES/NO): NO